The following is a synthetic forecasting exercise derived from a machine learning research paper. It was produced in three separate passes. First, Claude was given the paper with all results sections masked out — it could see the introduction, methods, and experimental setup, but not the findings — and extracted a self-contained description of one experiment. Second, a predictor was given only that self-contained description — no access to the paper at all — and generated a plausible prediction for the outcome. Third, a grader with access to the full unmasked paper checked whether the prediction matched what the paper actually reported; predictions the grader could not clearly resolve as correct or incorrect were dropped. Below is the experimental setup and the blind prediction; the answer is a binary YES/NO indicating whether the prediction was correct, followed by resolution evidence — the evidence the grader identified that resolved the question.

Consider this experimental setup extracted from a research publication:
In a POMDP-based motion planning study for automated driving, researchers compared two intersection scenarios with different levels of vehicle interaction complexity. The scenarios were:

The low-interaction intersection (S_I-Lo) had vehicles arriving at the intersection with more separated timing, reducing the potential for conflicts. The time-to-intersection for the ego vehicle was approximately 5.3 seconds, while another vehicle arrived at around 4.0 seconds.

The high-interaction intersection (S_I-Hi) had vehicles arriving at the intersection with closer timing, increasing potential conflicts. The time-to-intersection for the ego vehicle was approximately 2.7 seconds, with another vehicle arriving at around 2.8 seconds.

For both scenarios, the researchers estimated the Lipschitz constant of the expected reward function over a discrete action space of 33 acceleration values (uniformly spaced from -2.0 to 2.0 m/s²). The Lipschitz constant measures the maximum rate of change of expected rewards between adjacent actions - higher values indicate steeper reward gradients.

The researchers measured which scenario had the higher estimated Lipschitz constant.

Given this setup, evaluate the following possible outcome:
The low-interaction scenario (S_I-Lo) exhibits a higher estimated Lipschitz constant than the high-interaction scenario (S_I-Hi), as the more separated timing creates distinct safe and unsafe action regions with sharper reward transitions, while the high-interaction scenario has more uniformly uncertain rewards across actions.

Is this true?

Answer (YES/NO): YES